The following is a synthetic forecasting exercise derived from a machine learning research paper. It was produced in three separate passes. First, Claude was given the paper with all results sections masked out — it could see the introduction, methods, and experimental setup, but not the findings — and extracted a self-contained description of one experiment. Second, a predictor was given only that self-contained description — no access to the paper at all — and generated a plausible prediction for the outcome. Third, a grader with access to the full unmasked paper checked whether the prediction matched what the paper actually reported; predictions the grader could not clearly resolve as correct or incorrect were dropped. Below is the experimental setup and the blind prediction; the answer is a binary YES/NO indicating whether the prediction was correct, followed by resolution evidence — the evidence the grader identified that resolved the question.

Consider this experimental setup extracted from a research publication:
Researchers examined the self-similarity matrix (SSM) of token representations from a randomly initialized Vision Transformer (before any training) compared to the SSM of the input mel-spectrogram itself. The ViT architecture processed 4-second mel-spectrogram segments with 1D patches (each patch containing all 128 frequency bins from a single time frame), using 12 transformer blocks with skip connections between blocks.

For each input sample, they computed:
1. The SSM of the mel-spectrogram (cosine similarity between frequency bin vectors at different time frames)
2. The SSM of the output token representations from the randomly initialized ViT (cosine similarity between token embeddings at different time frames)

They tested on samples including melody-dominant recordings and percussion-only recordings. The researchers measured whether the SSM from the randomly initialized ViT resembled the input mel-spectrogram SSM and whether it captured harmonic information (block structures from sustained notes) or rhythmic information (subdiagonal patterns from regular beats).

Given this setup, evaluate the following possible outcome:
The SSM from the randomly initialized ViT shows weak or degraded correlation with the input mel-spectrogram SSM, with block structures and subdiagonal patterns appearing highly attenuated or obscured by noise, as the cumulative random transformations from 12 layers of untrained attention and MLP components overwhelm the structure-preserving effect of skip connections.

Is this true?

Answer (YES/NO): NO